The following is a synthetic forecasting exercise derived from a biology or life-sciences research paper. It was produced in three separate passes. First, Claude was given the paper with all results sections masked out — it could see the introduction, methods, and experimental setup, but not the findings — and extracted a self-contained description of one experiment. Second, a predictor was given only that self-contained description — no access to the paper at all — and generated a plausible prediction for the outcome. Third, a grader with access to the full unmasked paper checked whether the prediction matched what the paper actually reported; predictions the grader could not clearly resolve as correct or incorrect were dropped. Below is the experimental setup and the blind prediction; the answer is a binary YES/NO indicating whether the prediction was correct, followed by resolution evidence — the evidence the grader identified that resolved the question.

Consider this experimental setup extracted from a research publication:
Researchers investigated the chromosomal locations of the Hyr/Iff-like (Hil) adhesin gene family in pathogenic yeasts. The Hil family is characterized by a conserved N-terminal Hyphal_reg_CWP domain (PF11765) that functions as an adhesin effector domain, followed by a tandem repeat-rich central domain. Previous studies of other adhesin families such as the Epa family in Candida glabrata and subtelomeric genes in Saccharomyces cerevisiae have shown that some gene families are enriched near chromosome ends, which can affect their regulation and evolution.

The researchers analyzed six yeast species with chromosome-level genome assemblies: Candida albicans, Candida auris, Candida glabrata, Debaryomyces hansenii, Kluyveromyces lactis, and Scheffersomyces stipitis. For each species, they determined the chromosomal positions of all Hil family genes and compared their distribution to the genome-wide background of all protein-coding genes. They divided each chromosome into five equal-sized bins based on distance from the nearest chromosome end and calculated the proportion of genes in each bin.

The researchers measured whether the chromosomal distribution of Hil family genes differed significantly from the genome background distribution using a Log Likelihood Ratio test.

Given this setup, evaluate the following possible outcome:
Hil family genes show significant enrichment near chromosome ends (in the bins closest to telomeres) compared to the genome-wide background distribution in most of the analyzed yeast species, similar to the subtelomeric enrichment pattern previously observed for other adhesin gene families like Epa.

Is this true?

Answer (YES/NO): YES